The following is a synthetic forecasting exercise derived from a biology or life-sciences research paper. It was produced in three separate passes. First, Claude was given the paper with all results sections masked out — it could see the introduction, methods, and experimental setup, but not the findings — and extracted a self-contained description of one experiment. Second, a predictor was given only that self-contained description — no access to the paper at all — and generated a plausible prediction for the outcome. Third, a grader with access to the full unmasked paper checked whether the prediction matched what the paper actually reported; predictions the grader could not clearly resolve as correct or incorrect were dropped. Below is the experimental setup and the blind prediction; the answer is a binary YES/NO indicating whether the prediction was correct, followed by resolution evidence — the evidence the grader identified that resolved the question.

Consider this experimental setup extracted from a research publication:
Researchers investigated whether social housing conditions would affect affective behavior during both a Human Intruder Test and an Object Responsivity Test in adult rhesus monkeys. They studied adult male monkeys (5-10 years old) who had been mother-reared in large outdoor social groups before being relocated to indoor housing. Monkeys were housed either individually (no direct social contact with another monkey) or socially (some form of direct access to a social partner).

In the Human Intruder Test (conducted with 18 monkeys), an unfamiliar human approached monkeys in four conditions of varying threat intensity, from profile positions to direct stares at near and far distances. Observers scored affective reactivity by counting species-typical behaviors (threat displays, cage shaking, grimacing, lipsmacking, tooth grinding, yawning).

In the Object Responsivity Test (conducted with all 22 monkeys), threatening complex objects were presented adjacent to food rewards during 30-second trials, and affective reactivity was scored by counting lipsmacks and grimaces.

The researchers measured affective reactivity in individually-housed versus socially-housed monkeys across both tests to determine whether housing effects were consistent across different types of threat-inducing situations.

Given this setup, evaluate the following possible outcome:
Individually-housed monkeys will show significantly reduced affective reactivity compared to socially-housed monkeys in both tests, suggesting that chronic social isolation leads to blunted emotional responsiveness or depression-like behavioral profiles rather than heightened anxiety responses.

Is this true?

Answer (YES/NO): NO